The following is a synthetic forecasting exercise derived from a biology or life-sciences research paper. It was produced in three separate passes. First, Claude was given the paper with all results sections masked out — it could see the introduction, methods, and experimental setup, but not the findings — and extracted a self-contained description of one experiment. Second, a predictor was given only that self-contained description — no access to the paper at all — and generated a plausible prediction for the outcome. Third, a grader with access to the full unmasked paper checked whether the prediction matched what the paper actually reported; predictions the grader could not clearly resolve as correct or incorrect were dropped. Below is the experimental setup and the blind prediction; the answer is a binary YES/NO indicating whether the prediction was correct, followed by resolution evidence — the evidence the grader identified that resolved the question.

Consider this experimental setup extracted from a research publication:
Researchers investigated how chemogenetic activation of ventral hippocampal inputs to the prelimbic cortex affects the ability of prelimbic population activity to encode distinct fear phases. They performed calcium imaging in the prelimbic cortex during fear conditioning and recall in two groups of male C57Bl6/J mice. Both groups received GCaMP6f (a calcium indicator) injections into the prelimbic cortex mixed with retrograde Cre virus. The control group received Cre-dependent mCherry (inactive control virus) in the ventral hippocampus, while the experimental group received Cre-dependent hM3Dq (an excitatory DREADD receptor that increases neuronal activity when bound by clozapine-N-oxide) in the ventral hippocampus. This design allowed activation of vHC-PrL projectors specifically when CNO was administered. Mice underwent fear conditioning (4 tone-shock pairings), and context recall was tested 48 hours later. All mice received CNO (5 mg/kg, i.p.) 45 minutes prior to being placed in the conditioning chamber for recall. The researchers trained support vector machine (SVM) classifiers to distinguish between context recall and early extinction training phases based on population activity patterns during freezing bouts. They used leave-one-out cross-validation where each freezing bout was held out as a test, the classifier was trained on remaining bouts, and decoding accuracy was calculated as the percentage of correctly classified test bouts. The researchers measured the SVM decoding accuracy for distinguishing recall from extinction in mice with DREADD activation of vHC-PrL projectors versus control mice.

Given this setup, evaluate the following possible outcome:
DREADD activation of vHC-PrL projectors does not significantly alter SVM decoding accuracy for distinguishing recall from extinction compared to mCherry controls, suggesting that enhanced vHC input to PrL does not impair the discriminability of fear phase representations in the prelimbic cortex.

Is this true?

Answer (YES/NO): NO